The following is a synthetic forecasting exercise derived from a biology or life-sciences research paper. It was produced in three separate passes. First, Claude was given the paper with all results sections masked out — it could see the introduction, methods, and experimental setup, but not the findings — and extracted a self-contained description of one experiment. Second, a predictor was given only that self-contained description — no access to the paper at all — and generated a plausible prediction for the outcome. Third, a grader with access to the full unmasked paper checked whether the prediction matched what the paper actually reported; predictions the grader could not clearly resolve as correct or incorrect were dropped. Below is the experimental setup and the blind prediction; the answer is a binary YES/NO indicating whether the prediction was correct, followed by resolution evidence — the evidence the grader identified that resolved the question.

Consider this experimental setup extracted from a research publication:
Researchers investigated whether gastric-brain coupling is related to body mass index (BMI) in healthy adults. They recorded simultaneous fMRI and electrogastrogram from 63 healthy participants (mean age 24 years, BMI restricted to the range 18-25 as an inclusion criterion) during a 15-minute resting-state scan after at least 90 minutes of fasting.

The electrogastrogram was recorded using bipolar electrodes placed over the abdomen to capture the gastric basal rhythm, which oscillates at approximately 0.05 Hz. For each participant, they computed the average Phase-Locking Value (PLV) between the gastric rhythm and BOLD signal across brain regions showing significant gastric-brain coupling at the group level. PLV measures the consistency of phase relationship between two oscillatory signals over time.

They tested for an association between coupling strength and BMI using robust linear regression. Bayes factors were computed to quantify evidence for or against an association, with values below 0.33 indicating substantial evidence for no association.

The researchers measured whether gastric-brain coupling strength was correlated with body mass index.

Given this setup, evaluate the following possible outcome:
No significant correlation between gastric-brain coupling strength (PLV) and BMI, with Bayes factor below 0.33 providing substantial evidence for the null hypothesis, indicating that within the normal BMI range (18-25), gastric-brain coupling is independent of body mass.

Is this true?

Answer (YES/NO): YES